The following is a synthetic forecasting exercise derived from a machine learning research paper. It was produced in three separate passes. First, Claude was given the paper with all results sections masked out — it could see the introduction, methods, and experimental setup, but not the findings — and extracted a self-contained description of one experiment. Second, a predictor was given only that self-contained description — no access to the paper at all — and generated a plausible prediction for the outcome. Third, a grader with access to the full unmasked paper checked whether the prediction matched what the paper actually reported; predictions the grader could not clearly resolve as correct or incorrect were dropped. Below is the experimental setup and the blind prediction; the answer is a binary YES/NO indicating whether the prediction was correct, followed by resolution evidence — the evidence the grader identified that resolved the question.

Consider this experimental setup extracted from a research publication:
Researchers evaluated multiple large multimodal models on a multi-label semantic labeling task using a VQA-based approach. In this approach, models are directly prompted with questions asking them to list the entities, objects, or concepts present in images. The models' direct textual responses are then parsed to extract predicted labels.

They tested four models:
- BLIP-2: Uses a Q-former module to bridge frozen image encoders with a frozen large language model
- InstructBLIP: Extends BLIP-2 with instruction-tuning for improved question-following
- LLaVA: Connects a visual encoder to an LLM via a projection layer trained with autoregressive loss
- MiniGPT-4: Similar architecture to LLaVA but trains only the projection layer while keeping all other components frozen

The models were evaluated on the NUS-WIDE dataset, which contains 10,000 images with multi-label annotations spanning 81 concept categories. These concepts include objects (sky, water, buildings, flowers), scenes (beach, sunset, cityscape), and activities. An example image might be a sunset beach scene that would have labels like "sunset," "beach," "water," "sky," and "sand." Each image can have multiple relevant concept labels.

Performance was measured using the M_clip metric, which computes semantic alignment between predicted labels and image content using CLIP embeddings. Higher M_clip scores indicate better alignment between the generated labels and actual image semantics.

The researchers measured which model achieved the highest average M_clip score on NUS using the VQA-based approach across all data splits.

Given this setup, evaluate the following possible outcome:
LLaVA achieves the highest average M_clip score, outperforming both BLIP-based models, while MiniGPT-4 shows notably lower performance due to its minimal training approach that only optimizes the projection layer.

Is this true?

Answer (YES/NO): NO